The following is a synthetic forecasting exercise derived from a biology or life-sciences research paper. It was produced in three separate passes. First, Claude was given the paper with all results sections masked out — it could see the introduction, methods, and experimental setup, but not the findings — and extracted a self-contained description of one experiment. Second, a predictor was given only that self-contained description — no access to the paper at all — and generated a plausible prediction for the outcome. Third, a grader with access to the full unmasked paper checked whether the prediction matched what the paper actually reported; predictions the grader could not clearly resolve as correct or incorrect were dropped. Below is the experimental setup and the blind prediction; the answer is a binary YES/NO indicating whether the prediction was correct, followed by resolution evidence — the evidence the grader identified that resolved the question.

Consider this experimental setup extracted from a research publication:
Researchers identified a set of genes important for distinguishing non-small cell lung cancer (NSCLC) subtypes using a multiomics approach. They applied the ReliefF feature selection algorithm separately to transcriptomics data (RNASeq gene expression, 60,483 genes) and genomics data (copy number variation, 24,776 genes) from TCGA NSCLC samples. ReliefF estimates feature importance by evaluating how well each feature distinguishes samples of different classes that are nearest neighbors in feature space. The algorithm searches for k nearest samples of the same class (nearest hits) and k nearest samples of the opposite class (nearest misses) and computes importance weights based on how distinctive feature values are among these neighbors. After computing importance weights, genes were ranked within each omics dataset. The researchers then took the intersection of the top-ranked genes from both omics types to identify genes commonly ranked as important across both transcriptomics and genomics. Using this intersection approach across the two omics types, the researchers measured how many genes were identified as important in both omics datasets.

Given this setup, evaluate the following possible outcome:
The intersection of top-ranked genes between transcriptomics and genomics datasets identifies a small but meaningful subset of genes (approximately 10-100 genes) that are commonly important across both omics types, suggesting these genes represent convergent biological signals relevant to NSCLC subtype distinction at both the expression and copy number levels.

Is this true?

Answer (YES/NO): YES